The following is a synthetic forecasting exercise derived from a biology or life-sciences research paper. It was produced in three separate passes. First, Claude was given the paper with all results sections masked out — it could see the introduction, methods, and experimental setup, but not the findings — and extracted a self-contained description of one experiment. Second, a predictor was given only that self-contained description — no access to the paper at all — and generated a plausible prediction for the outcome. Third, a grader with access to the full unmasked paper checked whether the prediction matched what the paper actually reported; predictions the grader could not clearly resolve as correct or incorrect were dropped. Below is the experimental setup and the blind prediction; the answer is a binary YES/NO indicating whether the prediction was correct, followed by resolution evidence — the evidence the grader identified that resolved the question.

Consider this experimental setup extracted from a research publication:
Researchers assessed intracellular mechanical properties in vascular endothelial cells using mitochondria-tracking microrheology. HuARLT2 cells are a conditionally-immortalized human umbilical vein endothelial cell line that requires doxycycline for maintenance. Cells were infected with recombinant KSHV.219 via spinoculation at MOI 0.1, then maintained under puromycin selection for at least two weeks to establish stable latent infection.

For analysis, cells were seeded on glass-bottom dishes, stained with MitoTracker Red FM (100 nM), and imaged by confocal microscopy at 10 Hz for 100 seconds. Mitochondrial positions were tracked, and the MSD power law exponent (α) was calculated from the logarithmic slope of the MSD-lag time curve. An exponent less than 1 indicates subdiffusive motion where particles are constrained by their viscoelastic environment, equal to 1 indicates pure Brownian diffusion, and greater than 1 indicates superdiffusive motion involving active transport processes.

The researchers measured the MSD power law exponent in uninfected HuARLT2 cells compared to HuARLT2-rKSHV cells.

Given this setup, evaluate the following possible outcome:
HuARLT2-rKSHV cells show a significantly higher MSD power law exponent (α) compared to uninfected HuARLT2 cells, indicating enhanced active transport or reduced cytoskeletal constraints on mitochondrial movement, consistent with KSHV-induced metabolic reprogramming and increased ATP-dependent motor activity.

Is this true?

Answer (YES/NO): NO